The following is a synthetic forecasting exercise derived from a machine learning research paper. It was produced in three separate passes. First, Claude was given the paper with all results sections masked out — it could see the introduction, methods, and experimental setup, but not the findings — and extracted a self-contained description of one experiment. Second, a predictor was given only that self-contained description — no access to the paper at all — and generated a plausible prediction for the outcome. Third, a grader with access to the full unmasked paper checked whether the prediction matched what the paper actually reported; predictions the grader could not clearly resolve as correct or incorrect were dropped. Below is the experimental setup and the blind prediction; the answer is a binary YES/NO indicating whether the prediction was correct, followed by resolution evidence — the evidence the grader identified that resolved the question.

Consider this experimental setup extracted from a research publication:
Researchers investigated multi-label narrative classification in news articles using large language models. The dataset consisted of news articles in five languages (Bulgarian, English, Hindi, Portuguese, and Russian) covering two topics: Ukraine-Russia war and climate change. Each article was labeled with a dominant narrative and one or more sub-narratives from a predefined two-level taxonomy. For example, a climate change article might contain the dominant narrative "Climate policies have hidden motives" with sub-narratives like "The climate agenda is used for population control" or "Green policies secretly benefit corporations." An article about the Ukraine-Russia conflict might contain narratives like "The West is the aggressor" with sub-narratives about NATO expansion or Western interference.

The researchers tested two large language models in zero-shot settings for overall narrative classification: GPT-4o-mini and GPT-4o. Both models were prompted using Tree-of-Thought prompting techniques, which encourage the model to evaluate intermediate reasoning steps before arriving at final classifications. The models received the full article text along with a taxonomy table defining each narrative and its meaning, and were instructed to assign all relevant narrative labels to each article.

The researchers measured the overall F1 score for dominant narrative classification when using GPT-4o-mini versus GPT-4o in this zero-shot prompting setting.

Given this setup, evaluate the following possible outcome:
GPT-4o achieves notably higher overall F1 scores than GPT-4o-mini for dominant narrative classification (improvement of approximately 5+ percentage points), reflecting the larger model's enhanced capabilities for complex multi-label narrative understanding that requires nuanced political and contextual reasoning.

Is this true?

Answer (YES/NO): NO